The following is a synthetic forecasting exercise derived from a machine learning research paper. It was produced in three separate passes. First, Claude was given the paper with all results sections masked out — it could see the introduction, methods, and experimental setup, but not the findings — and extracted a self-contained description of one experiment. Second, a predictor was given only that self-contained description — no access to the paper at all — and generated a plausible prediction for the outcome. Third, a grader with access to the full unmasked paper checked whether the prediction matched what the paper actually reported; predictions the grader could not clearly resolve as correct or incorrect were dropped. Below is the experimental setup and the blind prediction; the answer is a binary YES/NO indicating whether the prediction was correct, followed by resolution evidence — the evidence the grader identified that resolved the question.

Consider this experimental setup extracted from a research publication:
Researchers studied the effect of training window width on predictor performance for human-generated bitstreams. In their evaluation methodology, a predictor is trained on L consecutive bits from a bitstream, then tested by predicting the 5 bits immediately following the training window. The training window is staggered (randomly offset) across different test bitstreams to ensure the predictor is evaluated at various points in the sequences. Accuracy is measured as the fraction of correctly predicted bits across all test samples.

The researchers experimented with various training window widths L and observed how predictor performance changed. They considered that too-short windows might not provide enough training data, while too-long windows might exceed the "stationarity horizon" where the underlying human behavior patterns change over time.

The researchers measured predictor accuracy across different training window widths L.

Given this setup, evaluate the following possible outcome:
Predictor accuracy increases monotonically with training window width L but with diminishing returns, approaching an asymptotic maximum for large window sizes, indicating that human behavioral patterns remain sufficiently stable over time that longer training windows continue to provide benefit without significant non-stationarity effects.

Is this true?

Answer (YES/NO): NO